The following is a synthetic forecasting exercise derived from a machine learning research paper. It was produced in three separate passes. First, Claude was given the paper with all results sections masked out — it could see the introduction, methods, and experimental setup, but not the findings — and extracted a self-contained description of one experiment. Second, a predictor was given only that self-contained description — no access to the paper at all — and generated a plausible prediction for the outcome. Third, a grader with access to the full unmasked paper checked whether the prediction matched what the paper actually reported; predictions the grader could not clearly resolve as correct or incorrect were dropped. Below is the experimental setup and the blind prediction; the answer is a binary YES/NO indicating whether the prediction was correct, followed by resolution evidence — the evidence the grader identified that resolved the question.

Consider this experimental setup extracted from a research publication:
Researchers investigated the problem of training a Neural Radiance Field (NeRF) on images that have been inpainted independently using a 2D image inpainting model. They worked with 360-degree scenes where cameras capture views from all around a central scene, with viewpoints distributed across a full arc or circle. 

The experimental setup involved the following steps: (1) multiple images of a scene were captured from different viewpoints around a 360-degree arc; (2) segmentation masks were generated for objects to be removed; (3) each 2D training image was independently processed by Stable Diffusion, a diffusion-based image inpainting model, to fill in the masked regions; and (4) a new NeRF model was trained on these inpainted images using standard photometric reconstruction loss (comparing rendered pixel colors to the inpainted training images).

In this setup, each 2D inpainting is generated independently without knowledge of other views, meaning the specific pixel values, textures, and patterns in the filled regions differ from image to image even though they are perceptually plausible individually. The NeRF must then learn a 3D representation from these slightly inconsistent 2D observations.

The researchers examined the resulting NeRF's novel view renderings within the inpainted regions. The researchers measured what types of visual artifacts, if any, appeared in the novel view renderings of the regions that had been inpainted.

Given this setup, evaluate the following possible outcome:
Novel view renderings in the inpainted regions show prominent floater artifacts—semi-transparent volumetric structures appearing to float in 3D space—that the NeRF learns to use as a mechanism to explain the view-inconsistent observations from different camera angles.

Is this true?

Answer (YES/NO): YES